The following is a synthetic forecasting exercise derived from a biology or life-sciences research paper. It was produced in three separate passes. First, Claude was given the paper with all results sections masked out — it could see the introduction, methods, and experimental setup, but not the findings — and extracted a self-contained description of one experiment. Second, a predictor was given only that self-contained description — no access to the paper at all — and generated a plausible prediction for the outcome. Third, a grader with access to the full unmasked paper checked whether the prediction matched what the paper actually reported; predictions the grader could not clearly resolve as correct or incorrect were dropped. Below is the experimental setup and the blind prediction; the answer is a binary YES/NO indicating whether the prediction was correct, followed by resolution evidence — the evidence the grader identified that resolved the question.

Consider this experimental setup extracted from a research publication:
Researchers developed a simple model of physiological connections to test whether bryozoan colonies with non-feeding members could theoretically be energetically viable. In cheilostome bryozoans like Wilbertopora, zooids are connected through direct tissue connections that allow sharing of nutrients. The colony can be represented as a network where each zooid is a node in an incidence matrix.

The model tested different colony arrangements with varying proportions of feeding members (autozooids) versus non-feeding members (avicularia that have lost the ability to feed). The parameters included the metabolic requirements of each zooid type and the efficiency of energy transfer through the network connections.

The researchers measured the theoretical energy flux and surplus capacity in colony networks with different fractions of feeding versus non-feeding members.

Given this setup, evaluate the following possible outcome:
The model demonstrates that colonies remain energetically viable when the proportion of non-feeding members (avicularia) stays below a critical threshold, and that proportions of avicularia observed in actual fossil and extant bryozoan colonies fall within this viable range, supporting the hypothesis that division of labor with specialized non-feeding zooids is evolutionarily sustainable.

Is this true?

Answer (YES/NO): NO